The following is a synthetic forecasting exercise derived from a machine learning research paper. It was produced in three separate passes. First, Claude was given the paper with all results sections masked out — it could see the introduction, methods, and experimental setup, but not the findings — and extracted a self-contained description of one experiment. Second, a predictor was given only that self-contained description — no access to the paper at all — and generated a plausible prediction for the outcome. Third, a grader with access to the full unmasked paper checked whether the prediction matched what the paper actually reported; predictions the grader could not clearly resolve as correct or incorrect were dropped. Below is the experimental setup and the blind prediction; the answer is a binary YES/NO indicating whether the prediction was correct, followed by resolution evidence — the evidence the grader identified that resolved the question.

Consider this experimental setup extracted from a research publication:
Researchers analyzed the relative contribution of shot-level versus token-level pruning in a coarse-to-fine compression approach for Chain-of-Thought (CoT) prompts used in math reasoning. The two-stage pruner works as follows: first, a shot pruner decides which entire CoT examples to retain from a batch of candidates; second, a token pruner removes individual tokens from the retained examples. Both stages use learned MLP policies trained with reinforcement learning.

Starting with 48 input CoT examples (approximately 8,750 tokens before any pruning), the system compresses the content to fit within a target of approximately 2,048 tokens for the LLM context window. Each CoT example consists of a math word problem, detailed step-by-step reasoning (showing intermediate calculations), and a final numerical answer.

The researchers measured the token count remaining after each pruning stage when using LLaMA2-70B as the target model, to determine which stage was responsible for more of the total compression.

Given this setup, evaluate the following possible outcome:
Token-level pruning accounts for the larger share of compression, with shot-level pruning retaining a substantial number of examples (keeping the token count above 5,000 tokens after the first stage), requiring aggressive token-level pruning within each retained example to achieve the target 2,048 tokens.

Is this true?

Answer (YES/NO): NO